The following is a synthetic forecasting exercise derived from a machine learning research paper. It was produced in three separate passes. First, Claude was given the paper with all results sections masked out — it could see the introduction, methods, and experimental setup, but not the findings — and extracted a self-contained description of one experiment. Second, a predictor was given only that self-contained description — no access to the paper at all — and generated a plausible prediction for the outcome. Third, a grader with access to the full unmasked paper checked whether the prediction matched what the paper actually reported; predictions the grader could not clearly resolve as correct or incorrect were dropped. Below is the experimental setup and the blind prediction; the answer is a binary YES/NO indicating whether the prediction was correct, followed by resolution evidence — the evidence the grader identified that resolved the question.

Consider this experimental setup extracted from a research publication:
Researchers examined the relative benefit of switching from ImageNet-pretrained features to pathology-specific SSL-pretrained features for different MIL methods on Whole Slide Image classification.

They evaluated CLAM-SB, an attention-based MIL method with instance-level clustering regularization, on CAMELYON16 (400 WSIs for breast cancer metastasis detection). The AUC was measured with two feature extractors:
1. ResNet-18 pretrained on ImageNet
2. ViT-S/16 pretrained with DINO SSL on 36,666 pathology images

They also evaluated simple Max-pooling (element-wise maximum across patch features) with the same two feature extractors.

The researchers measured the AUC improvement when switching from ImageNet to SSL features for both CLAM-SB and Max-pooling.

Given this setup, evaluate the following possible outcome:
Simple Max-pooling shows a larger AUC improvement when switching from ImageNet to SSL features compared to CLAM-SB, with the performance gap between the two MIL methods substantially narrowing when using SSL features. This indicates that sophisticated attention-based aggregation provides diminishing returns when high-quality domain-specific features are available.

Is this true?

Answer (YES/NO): YES